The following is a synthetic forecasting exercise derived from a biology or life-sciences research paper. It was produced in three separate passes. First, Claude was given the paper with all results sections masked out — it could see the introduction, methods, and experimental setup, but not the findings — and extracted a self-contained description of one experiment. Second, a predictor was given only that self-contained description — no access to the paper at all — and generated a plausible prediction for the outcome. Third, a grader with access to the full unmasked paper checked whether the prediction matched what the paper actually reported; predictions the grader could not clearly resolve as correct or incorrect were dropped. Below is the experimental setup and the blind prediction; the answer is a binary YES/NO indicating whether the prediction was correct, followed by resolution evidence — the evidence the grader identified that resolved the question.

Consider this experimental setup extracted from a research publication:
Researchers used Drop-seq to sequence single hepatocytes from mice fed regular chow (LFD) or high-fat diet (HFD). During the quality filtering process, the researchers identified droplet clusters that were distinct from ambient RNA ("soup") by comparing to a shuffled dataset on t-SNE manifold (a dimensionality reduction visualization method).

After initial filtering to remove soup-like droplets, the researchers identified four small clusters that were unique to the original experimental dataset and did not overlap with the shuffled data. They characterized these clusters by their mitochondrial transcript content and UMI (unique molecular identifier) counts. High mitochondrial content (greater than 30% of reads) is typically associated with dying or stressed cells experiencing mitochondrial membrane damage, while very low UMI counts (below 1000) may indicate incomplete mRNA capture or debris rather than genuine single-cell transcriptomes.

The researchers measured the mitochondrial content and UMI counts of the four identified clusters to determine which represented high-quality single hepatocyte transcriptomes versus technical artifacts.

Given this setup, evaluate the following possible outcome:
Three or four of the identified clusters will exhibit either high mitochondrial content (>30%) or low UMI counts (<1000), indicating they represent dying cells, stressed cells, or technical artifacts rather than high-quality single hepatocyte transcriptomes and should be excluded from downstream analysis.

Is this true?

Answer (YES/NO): NO